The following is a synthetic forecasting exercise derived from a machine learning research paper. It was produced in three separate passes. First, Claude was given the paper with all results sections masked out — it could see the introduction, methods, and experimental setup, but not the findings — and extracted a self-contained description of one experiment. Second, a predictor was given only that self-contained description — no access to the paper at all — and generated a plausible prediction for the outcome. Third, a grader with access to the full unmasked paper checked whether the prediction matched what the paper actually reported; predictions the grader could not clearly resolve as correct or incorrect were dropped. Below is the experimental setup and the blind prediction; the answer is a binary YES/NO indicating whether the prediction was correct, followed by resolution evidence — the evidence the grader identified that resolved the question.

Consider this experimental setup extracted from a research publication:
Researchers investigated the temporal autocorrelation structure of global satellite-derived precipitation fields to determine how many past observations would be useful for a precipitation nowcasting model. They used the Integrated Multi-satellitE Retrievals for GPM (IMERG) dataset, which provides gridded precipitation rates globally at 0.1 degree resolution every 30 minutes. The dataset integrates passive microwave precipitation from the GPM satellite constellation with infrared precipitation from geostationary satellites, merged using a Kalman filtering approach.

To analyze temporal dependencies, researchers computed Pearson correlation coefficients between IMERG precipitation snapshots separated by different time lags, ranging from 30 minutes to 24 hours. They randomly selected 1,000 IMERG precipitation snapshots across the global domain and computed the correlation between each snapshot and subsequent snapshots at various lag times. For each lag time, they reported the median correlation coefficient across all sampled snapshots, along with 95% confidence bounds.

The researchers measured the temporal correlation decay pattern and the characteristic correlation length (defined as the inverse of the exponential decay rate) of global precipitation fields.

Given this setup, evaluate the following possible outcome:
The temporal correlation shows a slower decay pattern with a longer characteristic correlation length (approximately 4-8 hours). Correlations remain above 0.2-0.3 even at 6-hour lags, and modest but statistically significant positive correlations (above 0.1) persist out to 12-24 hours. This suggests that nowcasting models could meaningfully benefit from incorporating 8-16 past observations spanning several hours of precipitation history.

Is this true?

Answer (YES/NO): NO